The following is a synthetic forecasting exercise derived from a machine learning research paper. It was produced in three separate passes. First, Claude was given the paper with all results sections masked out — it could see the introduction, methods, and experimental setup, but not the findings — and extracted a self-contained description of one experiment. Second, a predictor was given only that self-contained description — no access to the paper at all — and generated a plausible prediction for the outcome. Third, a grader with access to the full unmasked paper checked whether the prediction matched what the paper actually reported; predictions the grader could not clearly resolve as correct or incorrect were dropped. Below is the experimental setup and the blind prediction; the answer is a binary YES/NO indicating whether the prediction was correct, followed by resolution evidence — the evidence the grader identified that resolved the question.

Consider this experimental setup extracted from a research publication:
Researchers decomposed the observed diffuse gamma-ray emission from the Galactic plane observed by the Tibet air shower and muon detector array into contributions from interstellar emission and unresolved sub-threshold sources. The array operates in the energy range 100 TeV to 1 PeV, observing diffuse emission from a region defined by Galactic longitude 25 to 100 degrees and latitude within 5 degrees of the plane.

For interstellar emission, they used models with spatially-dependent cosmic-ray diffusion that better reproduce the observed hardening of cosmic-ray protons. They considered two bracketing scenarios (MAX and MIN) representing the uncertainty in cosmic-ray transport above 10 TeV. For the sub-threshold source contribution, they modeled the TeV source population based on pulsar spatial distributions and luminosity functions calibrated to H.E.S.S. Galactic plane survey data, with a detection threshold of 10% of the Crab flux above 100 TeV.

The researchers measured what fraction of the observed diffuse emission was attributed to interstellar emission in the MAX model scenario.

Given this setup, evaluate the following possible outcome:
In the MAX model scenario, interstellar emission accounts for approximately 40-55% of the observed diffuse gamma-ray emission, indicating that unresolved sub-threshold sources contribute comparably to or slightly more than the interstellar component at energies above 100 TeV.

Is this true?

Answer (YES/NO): NO